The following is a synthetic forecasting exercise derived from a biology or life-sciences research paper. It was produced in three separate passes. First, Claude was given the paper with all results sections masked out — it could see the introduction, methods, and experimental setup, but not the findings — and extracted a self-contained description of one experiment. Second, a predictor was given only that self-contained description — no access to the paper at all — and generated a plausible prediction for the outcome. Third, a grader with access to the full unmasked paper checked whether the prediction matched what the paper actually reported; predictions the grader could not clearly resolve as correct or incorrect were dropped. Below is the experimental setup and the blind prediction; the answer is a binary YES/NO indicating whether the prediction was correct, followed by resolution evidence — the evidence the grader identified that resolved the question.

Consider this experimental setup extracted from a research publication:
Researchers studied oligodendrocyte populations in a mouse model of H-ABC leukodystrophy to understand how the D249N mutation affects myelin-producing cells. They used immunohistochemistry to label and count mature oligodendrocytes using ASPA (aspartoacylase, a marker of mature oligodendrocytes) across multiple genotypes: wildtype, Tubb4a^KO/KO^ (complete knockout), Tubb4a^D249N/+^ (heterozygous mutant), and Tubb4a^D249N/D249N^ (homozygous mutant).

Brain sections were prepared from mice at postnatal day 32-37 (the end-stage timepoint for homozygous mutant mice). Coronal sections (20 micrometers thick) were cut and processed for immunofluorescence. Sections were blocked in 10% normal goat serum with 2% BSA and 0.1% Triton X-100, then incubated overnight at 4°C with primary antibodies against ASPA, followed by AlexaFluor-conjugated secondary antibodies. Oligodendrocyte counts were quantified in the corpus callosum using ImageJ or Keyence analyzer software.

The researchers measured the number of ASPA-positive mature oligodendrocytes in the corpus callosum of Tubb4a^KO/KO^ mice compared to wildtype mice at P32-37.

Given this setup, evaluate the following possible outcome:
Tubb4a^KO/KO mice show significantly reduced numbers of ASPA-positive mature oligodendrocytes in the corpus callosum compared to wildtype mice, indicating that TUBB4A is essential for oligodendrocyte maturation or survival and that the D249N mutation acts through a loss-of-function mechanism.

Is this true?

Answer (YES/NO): NO